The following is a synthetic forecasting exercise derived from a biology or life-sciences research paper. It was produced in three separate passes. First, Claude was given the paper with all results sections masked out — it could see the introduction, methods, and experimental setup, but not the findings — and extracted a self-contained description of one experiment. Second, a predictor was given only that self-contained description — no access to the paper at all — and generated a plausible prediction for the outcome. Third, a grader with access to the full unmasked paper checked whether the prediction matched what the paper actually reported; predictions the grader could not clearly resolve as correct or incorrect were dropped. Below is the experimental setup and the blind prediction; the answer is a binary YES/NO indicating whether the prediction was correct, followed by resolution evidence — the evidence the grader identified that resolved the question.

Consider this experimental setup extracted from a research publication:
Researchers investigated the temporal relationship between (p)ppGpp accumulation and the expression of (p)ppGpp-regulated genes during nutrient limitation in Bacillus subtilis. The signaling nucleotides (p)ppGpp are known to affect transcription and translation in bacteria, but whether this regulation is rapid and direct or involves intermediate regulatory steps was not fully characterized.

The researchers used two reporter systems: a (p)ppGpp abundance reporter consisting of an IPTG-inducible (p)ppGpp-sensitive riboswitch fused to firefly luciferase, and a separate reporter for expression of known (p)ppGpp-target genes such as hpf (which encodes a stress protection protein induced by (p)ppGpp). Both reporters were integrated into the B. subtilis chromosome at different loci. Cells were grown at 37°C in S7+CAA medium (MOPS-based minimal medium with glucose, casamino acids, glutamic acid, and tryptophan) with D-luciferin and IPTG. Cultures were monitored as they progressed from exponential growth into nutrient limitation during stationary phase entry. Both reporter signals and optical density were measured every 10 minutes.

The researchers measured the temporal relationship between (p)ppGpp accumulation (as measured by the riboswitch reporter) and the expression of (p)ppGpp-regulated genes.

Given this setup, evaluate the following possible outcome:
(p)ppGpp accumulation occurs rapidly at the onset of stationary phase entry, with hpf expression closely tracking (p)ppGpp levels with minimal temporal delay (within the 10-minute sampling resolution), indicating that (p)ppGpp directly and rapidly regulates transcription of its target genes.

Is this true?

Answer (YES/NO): YES